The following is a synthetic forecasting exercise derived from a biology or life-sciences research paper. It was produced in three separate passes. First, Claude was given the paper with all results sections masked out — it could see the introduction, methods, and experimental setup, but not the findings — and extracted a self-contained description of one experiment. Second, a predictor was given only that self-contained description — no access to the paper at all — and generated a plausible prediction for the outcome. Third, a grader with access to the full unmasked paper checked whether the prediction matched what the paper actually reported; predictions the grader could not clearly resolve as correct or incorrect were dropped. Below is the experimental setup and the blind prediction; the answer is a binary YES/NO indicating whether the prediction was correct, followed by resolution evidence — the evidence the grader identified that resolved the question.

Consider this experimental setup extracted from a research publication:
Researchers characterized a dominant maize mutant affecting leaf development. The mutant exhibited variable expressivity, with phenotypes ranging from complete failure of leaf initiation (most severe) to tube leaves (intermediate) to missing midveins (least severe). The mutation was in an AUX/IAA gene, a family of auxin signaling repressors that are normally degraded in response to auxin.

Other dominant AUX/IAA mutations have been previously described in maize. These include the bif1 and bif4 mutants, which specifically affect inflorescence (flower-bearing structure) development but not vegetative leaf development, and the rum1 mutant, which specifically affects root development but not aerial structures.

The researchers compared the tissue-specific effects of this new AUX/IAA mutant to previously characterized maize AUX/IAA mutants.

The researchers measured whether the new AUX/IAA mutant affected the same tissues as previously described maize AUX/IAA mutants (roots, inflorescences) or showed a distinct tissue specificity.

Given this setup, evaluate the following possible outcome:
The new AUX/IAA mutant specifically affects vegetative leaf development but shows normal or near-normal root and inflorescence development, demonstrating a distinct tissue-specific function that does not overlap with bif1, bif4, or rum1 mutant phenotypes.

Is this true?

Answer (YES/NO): NO